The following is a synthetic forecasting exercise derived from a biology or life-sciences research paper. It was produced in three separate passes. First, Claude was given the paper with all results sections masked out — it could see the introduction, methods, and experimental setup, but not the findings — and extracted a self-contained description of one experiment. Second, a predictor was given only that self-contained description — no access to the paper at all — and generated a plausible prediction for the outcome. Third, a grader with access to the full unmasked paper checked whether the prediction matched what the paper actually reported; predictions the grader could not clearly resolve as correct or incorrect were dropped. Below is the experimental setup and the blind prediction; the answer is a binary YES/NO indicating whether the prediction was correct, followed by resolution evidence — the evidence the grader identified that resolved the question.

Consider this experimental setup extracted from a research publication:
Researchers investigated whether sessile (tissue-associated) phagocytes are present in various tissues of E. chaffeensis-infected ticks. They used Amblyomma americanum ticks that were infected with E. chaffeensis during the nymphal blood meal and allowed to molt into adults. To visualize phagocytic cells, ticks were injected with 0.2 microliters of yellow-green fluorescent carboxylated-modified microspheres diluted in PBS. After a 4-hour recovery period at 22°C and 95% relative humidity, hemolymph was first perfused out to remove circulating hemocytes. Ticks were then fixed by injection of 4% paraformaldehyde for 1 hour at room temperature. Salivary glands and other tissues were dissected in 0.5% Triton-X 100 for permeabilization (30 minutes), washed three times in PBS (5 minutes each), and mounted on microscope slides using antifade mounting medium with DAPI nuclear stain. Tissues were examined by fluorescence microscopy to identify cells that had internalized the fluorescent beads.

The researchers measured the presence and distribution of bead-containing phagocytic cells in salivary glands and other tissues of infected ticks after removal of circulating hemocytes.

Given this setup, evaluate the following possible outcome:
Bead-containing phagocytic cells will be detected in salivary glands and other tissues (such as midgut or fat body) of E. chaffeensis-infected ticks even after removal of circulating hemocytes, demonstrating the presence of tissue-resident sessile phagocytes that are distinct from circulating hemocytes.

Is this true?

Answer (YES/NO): YES